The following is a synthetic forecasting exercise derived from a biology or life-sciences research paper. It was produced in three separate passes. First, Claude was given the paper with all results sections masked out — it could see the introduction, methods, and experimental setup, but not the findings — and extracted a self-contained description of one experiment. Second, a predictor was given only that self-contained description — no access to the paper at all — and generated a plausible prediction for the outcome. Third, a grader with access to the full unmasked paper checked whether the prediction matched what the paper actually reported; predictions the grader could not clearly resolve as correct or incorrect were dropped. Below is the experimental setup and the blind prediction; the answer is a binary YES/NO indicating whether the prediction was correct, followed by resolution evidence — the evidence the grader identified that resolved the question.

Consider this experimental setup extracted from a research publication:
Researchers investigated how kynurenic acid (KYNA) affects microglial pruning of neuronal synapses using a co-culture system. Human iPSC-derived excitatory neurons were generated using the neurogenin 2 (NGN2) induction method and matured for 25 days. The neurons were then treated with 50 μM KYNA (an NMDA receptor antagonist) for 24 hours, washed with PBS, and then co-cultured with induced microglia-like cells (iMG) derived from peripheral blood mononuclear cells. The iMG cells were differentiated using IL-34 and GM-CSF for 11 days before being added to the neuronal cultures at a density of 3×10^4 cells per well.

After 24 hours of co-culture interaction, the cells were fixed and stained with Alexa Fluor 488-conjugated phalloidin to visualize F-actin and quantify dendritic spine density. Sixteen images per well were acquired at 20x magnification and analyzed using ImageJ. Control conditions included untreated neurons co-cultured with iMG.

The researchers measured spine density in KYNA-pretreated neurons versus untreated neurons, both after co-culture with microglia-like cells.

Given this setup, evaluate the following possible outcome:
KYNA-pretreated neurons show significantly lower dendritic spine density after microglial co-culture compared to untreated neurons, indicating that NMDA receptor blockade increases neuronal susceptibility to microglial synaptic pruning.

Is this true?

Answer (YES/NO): YES